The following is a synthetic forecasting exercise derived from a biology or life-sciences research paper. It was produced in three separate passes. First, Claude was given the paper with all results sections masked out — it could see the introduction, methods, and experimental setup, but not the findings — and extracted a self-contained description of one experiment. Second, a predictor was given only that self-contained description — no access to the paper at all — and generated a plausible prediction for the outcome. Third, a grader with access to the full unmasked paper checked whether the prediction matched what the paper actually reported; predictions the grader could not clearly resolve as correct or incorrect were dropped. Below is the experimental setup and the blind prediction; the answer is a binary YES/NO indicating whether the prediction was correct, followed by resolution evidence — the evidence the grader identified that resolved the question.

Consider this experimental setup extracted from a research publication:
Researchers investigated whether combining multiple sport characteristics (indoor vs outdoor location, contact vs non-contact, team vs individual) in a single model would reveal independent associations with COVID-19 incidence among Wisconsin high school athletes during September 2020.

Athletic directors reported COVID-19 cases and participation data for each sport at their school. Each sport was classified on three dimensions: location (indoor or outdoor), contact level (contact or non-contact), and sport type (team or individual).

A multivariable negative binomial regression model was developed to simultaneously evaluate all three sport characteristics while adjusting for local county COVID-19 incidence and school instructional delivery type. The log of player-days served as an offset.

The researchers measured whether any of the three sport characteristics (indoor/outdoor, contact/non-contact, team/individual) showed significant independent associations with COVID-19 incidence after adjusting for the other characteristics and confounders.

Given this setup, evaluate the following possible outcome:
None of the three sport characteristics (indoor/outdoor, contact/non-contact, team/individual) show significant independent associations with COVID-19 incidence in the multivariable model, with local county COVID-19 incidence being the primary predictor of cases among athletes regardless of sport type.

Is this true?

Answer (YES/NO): YES